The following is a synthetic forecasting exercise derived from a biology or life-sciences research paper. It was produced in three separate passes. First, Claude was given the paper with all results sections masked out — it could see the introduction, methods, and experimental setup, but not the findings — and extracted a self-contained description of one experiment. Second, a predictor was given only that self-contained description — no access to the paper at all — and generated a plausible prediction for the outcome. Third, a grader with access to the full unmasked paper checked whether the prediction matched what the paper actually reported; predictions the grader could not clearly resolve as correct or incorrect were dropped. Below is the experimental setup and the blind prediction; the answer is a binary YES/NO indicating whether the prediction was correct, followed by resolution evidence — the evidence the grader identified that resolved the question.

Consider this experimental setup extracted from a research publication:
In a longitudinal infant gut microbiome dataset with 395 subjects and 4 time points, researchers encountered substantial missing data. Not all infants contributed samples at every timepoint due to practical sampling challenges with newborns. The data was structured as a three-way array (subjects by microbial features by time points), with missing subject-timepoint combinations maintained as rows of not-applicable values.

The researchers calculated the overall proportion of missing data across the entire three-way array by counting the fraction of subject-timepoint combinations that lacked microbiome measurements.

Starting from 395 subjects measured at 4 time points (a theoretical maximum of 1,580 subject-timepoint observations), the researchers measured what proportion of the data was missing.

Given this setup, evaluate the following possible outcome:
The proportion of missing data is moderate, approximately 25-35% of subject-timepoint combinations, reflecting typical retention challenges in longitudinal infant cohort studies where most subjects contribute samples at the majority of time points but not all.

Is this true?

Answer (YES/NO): NO